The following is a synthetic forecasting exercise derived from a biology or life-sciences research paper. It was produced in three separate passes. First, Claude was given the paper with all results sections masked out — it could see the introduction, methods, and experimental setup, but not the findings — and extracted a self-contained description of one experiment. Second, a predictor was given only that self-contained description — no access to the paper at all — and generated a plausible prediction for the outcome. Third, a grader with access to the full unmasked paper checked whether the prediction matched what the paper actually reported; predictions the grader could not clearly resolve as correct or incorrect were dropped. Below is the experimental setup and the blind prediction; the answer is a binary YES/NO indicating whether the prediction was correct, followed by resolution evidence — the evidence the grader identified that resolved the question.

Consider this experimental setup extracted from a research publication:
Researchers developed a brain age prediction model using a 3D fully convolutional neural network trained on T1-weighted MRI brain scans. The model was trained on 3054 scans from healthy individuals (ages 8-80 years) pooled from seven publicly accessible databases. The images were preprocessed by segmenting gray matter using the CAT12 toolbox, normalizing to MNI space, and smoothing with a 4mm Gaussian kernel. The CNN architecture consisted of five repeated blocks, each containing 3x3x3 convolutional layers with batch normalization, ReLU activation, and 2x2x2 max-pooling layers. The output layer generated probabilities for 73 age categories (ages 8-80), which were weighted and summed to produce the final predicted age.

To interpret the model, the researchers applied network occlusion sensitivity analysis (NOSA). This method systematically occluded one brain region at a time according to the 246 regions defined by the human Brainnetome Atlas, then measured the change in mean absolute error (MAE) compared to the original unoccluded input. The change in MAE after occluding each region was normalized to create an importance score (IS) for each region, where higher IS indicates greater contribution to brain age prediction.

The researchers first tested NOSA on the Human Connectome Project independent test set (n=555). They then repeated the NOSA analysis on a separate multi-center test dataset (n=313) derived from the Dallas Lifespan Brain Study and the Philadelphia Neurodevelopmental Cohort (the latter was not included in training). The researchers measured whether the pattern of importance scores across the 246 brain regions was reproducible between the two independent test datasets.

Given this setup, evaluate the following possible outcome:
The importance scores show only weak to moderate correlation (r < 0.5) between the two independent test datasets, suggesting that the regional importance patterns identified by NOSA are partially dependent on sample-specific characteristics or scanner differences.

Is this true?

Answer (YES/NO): NO